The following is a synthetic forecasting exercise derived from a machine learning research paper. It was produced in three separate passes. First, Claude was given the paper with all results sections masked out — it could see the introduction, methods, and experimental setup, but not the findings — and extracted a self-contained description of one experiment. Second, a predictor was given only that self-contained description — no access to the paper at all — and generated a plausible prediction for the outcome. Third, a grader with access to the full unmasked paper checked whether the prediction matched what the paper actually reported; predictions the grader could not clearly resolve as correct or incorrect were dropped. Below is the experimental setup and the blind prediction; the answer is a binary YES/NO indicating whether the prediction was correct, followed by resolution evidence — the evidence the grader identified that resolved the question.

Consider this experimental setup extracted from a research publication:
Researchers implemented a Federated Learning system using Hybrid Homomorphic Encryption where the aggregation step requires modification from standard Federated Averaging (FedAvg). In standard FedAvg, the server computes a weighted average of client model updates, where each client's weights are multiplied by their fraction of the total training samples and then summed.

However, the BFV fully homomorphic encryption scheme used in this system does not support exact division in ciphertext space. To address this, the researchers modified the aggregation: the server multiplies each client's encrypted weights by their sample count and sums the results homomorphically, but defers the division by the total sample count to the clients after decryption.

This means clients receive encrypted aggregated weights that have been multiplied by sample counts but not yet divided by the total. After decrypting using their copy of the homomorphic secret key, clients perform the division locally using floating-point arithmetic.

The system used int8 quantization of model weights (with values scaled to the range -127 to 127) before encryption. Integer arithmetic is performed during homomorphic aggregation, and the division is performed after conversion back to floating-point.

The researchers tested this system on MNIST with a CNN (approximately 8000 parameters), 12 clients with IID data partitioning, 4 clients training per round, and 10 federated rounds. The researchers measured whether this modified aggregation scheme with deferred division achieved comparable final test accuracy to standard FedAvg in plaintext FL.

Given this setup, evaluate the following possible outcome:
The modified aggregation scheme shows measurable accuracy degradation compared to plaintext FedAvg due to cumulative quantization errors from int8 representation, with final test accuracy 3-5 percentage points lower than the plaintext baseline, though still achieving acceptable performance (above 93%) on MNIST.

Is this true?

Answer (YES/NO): NO